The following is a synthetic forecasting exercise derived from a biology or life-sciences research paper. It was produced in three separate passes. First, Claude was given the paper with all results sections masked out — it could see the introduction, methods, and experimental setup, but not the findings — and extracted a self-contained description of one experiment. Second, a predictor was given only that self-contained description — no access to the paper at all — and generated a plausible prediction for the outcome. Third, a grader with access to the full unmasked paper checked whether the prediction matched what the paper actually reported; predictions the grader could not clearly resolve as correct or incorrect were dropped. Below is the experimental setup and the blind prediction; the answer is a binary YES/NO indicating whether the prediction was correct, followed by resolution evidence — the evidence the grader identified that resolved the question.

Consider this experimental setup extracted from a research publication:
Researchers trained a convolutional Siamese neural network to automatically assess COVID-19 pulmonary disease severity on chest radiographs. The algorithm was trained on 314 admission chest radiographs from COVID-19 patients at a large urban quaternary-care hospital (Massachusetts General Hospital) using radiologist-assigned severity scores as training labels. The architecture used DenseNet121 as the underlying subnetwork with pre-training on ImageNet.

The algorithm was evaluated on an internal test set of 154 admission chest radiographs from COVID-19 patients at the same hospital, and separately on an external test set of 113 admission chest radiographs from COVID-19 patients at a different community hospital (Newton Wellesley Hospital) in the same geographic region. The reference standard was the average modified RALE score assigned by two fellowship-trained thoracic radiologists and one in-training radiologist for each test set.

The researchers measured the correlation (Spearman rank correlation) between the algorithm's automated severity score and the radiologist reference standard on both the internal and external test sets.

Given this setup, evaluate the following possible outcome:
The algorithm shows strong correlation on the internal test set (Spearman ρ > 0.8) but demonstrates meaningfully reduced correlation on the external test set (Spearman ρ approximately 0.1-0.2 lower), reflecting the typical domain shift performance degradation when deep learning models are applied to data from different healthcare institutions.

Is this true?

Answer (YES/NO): NO